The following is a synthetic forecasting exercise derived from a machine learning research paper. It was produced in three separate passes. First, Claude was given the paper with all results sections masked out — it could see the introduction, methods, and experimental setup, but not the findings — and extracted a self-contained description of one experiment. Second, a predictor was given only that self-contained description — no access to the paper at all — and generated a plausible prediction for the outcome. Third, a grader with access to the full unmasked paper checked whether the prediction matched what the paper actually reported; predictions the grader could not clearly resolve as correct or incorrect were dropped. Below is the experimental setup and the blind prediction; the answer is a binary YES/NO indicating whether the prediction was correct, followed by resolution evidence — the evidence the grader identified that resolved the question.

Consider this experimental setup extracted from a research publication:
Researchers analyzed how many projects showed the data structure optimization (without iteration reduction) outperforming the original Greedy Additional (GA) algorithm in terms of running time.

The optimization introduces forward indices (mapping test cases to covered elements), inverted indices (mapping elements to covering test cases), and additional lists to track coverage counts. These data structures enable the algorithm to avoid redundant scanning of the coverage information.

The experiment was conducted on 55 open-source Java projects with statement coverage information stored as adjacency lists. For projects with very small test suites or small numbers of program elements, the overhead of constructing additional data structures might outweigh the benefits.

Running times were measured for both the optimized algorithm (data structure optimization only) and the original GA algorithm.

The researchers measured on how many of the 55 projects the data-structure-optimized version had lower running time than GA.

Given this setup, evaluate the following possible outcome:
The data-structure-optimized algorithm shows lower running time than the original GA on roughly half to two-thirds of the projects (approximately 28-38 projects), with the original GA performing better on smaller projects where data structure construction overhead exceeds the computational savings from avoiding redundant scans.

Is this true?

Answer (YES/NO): NO